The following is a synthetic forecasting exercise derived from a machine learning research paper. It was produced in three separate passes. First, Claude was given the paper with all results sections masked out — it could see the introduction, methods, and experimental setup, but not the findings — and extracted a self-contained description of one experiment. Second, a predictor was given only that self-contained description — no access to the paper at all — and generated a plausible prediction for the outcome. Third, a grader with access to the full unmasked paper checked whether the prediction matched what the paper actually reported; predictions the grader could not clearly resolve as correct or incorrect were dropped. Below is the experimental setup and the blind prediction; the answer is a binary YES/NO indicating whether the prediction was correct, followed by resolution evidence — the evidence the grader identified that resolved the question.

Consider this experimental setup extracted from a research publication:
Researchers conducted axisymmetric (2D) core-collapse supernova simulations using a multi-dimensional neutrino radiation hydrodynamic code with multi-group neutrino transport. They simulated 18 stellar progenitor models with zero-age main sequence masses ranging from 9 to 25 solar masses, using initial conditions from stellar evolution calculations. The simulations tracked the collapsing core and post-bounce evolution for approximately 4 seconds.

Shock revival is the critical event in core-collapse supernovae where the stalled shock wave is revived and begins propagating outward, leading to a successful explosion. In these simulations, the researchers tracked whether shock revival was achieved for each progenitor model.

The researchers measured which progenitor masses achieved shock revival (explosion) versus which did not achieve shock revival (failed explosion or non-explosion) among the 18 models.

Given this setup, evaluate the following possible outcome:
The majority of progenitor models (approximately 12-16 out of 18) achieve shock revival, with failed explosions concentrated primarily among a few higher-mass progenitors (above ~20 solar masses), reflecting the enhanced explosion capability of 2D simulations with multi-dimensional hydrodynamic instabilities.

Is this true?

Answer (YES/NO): NO